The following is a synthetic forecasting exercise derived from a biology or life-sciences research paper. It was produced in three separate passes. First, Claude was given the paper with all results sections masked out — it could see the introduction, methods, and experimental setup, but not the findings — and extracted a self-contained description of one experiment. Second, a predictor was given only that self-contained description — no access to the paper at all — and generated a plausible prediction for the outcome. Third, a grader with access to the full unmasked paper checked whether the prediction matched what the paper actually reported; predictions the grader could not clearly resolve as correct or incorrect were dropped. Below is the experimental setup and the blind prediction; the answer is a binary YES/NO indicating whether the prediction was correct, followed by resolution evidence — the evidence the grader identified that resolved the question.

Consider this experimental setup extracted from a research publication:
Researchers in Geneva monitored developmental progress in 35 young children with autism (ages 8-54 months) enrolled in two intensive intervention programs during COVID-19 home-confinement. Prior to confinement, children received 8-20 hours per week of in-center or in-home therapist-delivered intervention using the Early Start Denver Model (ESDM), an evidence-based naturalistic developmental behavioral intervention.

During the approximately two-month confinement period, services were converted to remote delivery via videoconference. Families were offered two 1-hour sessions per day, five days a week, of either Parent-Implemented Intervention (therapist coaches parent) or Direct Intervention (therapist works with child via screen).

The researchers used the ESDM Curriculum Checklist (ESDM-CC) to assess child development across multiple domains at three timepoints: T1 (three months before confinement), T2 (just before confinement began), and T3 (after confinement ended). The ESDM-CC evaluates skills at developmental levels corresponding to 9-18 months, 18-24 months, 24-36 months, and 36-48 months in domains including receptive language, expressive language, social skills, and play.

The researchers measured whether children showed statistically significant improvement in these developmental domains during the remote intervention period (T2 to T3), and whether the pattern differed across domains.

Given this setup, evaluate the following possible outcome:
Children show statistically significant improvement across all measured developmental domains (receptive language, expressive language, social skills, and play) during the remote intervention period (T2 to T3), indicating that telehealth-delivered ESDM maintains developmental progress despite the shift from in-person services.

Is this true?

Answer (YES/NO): NO